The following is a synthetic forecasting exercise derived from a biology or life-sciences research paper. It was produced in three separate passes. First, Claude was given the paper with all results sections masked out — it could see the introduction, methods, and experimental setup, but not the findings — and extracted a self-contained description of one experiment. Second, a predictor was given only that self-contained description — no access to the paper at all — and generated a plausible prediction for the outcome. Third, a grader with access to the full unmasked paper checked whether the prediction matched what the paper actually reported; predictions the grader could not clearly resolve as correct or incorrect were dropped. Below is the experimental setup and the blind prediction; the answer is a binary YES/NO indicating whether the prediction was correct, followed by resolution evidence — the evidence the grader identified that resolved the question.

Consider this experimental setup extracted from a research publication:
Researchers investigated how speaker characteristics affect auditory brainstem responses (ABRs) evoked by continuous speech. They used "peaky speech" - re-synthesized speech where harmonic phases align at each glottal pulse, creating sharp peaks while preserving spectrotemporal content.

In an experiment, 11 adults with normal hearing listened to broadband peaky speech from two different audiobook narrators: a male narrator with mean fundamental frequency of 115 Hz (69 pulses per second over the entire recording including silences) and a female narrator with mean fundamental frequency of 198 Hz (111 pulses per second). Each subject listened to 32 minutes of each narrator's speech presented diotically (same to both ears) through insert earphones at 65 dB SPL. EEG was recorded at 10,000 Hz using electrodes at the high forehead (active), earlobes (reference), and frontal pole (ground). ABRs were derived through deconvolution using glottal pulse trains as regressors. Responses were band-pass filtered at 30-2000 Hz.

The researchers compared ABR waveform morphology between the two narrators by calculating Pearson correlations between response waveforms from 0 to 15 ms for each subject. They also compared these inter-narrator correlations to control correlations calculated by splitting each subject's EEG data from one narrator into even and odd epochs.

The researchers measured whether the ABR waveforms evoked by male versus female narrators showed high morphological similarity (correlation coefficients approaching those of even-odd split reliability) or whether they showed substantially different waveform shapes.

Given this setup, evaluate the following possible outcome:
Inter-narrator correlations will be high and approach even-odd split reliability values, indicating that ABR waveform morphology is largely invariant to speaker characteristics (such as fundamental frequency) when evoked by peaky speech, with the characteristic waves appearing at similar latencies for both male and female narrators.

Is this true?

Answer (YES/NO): NO